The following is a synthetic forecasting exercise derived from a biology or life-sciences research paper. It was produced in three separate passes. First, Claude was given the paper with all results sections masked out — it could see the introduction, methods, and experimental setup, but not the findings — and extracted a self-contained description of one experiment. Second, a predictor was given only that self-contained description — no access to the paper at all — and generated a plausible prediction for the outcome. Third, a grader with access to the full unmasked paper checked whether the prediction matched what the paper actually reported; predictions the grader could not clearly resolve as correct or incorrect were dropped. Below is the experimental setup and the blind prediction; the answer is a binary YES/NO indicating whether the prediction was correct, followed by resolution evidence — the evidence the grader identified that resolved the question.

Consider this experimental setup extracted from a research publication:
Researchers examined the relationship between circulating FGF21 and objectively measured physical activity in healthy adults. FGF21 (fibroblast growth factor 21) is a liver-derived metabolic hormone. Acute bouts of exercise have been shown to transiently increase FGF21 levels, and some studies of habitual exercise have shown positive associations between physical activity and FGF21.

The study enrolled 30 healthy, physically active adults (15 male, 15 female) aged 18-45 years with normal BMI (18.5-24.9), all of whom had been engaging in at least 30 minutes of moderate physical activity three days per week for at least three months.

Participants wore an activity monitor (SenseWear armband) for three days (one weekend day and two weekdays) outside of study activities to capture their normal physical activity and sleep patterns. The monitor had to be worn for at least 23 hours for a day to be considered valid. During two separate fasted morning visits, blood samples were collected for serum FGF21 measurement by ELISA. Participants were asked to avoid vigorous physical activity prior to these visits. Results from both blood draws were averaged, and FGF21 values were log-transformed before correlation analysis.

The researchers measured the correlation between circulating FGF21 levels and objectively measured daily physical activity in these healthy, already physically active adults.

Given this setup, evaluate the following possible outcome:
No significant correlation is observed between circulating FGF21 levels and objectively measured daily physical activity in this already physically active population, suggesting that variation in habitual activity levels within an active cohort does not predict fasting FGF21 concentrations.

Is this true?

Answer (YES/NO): YES